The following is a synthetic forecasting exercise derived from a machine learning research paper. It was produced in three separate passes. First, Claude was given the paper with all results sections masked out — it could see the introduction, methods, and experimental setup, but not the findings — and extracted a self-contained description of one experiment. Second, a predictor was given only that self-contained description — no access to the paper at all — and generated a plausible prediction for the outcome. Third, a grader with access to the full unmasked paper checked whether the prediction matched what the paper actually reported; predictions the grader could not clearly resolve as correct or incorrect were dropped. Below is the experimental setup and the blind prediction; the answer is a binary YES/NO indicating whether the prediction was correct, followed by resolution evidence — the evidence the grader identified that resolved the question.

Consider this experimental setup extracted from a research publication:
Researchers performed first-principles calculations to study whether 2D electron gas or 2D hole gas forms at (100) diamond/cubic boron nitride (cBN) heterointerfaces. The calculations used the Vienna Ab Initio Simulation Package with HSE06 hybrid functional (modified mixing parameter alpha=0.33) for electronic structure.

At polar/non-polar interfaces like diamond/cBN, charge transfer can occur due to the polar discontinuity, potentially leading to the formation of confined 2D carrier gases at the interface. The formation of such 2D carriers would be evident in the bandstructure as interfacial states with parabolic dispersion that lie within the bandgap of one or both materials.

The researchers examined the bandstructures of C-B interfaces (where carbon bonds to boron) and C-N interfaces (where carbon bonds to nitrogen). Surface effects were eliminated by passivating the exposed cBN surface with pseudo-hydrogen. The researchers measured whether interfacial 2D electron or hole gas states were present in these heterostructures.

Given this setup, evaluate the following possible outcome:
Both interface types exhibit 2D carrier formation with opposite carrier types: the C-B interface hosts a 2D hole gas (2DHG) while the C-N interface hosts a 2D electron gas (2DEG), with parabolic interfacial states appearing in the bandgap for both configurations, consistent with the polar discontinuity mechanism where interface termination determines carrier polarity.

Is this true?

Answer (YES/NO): YES